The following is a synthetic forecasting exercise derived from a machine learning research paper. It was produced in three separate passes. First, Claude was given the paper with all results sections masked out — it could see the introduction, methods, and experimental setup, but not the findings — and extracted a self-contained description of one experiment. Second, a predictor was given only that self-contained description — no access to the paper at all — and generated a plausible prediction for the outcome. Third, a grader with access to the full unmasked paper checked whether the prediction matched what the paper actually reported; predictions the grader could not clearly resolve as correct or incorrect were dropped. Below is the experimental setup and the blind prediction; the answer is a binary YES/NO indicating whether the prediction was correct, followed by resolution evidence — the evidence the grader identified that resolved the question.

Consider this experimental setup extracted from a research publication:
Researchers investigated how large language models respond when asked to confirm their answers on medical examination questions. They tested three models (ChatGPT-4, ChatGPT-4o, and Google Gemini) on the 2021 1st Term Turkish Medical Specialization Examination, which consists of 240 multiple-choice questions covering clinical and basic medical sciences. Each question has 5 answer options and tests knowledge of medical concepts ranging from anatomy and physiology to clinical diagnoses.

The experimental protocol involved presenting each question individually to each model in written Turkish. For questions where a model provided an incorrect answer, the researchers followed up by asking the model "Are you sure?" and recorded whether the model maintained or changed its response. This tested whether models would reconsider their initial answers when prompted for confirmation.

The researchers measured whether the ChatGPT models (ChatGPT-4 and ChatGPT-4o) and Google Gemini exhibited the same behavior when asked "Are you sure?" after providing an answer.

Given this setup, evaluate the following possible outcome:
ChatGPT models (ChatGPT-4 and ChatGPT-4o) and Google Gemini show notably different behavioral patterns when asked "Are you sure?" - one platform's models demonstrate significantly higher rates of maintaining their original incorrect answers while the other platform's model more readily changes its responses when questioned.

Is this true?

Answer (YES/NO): YES